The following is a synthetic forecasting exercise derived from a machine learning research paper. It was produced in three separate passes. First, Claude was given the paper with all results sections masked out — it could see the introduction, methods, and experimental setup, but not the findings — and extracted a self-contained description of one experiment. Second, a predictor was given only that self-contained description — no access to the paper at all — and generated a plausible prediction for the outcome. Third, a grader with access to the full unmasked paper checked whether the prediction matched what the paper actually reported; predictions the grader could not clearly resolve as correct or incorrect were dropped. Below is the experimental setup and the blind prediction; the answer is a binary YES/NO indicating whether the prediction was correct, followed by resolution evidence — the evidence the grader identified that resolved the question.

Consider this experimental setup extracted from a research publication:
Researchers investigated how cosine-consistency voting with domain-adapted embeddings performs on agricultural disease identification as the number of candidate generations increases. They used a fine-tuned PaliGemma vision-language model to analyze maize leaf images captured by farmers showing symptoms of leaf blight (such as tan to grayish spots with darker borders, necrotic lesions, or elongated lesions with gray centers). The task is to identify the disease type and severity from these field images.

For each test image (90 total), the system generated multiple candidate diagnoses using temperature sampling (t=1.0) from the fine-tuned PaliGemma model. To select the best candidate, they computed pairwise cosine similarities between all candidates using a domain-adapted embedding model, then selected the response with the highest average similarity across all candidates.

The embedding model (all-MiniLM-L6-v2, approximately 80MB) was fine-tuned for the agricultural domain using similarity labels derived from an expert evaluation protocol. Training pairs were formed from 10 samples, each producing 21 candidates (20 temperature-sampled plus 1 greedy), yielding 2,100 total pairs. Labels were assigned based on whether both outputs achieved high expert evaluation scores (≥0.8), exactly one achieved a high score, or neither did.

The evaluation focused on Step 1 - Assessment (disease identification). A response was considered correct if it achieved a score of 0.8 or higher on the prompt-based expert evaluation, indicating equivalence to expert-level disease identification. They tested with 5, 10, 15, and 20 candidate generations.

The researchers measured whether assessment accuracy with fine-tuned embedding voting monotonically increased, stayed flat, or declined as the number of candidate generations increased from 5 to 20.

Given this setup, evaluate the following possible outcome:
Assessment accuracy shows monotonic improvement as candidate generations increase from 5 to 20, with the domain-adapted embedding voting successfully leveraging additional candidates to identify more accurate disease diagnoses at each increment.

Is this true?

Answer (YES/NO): NO